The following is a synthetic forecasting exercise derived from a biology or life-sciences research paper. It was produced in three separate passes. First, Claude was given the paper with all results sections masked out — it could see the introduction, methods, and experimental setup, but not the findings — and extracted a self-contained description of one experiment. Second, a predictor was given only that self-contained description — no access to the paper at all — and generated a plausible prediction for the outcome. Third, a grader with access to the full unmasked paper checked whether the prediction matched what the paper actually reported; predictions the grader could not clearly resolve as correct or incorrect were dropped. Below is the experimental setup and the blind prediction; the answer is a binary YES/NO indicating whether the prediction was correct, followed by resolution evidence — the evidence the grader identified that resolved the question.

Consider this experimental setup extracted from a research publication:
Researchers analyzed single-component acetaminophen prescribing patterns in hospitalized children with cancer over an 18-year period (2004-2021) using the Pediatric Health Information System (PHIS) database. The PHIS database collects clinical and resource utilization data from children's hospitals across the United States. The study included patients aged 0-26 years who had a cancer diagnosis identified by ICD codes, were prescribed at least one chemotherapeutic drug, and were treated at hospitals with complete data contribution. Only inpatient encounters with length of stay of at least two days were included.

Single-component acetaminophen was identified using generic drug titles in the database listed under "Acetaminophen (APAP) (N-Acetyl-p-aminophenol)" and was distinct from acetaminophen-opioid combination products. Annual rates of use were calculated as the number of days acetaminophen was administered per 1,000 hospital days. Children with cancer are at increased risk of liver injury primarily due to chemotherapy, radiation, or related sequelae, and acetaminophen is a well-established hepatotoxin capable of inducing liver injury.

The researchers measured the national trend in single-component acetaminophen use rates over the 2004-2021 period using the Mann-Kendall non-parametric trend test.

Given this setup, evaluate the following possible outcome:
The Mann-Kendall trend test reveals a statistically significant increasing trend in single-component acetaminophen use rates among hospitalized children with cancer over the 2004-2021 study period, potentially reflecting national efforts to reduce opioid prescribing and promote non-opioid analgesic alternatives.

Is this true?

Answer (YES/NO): NO